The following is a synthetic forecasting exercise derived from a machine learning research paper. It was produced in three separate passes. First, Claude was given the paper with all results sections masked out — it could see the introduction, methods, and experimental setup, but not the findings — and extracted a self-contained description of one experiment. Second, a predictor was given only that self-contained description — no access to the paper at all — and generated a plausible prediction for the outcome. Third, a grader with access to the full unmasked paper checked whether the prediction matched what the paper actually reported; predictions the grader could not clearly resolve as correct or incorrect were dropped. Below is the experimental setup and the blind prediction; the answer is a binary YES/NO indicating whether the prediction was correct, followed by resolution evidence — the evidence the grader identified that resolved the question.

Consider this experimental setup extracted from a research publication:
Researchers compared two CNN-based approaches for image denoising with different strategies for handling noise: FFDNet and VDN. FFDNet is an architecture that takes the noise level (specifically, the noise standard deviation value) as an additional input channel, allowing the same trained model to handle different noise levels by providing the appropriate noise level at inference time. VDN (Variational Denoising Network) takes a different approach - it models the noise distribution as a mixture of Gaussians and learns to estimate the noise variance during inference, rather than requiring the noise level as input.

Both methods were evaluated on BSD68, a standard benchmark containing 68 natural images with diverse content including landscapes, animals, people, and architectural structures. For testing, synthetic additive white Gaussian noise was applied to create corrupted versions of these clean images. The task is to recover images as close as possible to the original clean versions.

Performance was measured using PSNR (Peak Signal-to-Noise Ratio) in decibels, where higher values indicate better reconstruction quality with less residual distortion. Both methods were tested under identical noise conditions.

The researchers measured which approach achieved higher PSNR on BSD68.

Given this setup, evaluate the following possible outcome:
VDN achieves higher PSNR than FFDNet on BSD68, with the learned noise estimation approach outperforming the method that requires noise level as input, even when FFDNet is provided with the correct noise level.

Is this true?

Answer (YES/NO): YES